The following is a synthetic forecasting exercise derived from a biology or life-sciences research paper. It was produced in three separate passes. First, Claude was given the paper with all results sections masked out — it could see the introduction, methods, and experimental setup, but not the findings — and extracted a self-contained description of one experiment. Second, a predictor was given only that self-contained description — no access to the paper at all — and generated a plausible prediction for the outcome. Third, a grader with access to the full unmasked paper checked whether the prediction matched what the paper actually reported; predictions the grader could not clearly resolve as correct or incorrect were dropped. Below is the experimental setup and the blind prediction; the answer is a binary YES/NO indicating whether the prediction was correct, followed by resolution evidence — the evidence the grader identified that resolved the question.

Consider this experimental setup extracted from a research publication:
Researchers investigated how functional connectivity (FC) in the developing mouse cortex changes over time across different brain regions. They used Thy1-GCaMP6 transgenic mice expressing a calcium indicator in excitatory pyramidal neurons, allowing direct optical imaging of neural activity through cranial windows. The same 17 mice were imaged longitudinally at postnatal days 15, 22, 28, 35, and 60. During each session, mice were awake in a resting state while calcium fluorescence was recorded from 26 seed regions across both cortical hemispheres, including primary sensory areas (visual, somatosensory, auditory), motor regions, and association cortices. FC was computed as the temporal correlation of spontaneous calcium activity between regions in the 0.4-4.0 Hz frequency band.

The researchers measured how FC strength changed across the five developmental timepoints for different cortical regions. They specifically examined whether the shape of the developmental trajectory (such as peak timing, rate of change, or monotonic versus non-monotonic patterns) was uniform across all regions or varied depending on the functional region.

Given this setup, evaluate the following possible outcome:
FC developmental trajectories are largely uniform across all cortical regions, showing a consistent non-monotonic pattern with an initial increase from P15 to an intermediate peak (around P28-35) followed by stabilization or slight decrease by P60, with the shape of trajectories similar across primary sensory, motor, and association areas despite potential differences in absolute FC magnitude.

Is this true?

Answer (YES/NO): NO